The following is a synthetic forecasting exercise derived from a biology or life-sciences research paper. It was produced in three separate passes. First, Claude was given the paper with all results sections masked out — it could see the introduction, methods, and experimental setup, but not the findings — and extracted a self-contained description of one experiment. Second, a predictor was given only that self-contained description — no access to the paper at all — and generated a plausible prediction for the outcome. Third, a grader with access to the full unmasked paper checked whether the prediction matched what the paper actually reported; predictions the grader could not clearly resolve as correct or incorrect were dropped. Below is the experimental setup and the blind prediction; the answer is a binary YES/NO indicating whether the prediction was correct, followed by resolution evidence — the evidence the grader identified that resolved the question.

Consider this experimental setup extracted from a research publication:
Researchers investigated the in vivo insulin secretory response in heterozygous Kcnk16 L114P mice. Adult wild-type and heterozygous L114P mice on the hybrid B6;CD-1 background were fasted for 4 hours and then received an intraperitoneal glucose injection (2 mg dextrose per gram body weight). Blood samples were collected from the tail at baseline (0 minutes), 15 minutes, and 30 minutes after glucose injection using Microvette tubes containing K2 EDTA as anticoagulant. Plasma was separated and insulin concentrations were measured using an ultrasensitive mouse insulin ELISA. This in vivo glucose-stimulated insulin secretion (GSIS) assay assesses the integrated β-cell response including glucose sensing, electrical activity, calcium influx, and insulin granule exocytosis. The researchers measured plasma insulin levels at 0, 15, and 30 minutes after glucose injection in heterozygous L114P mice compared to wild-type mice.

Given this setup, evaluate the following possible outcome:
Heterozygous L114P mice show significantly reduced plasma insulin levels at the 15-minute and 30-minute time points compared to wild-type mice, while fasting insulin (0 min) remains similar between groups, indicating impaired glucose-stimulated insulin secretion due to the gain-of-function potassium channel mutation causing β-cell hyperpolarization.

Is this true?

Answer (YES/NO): YES